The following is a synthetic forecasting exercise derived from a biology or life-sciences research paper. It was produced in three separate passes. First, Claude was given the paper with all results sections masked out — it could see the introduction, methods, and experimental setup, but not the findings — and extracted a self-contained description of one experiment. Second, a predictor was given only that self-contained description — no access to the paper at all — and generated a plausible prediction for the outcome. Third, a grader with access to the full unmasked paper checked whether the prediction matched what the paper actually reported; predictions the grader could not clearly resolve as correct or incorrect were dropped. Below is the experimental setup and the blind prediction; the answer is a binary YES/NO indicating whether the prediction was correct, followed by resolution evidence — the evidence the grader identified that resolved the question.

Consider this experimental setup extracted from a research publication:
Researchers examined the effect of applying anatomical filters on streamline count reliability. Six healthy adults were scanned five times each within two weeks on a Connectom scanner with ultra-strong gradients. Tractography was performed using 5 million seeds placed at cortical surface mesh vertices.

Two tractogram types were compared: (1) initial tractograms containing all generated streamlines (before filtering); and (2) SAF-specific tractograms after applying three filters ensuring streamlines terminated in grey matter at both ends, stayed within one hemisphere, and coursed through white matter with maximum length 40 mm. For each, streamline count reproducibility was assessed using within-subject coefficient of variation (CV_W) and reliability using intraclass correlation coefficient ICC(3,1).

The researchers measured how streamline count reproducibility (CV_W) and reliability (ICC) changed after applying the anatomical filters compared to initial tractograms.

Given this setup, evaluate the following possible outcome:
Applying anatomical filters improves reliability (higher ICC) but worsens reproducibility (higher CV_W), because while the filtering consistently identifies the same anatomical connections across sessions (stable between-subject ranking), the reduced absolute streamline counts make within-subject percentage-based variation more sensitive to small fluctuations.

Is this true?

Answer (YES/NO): NO